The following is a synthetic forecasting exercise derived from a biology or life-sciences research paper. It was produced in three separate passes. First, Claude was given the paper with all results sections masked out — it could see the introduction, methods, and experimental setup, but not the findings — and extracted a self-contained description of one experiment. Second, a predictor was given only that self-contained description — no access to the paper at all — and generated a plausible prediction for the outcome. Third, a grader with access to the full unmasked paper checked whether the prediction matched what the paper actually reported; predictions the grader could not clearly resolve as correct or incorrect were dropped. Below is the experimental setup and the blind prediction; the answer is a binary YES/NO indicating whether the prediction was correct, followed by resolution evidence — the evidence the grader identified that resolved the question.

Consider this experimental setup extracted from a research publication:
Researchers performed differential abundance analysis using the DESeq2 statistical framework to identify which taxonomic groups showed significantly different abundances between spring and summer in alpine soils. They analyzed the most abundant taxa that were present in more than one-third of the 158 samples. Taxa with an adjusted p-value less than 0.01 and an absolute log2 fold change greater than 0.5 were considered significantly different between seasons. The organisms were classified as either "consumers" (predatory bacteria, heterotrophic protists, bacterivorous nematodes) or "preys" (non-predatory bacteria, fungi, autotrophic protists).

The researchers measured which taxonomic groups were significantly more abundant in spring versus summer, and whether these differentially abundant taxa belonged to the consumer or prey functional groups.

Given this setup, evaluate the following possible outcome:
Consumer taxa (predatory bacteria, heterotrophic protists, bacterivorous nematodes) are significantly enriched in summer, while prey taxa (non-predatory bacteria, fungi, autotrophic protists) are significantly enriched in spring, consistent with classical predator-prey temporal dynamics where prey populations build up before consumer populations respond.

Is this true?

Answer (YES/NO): YES